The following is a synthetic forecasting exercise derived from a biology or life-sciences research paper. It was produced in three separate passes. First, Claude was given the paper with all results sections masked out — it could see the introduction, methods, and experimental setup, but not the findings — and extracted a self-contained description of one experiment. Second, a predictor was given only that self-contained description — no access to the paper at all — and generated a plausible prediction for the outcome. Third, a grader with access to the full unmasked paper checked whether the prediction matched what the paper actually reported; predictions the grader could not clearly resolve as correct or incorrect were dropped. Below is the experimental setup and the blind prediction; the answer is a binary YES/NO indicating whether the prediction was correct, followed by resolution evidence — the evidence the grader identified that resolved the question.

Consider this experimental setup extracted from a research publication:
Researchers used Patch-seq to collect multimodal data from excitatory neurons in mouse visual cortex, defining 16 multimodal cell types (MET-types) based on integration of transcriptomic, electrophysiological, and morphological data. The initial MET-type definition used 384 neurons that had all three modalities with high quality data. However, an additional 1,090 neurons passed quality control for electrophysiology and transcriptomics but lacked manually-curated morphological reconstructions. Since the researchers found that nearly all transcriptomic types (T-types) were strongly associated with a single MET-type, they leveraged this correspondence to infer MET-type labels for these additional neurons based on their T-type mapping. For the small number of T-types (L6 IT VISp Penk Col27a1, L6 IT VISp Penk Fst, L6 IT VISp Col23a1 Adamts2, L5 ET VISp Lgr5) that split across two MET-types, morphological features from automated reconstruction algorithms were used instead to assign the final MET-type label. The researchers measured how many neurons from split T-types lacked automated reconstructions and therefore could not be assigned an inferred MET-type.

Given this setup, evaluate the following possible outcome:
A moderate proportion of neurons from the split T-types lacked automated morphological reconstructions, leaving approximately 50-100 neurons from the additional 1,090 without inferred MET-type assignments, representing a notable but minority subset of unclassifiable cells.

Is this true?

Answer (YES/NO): YES